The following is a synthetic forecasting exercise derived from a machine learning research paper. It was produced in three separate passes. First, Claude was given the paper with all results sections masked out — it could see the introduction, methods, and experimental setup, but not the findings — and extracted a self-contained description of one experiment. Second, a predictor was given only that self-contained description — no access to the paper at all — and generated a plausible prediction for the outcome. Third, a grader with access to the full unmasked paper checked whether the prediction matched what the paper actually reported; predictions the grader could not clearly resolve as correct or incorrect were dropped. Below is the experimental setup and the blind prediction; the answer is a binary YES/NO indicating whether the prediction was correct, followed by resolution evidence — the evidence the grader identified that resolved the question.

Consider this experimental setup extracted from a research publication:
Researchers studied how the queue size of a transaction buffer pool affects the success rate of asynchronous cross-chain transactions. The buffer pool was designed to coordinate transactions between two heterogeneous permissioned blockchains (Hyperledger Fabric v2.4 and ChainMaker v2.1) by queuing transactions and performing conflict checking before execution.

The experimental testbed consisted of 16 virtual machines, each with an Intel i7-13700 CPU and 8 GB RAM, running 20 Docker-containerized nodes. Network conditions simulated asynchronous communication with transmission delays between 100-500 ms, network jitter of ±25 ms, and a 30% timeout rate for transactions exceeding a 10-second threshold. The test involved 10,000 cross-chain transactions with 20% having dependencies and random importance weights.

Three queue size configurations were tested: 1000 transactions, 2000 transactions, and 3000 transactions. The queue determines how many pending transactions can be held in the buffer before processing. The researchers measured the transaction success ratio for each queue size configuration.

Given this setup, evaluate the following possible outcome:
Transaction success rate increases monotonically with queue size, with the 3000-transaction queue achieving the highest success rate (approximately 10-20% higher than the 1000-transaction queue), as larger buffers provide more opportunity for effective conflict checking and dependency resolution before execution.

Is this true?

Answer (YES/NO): NO